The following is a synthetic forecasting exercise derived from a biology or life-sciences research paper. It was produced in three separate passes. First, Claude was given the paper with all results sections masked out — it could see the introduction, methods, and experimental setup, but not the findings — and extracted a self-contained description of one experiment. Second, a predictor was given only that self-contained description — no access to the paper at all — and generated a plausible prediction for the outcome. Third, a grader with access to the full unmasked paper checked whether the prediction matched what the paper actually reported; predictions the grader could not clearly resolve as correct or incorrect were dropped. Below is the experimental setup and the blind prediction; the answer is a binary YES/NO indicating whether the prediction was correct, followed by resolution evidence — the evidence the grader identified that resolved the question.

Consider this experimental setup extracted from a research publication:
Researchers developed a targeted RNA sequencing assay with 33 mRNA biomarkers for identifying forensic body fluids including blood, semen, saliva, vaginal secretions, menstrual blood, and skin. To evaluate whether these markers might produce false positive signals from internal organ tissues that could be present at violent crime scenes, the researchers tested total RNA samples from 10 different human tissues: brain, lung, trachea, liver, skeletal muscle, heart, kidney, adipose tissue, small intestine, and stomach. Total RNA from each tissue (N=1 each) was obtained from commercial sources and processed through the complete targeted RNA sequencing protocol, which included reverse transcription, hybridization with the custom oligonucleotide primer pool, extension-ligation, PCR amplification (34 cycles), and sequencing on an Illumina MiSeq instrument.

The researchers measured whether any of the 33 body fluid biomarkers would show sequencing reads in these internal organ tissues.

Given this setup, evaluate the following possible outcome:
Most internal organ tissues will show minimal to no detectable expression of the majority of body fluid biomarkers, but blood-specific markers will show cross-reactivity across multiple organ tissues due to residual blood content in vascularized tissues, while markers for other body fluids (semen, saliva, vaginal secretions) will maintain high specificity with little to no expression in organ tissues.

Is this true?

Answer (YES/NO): NO